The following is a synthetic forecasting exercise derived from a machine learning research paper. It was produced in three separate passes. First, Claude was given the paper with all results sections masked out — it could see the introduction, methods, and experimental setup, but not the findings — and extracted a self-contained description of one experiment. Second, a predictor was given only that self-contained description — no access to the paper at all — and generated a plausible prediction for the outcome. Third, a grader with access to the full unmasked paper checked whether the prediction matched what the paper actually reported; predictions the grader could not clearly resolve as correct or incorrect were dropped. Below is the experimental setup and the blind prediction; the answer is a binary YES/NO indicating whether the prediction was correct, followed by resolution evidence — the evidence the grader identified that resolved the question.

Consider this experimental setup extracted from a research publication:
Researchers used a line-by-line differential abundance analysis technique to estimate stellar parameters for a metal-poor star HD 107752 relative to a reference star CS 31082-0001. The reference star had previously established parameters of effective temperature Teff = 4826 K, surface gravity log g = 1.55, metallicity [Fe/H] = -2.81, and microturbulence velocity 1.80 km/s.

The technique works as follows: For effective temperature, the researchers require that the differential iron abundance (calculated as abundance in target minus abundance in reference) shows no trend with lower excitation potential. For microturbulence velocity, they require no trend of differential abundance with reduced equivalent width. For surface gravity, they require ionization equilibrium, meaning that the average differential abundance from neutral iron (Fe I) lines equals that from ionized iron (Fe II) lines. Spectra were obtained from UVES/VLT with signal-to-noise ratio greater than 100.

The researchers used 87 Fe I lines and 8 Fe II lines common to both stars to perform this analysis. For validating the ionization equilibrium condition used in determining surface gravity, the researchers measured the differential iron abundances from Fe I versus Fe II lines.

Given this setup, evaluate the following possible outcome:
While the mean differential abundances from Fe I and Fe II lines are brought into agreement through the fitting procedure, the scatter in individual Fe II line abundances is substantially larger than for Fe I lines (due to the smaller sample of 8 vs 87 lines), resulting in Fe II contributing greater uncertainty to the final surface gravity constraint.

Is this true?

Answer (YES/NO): NO